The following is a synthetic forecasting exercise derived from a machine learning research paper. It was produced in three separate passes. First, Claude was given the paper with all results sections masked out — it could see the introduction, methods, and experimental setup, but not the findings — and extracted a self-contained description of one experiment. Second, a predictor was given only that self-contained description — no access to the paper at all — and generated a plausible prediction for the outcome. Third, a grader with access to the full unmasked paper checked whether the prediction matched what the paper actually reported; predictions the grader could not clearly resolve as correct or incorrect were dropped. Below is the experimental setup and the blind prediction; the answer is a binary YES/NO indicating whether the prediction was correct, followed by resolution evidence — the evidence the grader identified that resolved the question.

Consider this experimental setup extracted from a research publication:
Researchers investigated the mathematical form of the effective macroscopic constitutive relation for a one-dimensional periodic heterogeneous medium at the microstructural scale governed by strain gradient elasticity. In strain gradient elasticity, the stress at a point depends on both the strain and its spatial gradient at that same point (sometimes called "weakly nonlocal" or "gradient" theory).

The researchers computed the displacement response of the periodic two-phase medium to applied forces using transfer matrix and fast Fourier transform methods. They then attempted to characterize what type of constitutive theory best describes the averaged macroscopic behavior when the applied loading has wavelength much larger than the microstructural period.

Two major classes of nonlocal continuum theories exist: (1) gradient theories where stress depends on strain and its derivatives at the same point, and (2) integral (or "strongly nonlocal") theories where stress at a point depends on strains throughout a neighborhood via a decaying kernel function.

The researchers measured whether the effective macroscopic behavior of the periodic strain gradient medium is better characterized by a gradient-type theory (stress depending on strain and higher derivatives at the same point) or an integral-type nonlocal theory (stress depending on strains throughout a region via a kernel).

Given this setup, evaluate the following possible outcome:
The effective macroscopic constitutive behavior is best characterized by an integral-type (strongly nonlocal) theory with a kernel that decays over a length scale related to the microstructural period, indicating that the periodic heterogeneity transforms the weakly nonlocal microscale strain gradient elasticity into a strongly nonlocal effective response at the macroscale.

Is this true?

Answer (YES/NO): YES